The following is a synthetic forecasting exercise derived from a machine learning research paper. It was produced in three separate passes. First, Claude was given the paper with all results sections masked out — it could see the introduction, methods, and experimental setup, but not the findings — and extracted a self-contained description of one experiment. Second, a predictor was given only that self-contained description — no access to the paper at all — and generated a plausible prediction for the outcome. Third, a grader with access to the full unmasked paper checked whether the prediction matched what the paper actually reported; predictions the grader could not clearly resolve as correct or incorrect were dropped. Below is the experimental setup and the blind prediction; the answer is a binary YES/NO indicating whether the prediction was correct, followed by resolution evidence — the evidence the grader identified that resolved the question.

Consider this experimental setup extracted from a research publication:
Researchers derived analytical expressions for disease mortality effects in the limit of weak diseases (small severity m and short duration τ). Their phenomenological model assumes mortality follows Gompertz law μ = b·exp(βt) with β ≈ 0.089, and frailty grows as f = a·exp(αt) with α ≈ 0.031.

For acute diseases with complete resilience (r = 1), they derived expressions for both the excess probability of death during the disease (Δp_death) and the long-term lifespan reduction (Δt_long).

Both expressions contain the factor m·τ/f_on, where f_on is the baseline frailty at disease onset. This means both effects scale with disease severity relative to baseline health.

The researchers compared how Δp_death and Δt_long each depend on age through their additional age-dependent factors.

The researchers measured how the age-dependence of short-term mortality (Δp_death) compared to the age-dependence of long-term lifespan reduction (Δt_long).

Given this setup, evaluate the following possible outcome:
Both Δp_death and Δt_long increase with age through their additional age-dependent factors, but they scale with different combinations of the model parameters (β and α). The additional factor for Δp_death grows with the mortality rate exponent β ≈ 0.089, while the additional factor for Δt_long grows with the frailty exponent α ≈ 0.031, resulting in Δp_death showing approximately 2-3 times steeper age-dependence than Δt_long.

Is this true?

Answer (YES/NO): NO